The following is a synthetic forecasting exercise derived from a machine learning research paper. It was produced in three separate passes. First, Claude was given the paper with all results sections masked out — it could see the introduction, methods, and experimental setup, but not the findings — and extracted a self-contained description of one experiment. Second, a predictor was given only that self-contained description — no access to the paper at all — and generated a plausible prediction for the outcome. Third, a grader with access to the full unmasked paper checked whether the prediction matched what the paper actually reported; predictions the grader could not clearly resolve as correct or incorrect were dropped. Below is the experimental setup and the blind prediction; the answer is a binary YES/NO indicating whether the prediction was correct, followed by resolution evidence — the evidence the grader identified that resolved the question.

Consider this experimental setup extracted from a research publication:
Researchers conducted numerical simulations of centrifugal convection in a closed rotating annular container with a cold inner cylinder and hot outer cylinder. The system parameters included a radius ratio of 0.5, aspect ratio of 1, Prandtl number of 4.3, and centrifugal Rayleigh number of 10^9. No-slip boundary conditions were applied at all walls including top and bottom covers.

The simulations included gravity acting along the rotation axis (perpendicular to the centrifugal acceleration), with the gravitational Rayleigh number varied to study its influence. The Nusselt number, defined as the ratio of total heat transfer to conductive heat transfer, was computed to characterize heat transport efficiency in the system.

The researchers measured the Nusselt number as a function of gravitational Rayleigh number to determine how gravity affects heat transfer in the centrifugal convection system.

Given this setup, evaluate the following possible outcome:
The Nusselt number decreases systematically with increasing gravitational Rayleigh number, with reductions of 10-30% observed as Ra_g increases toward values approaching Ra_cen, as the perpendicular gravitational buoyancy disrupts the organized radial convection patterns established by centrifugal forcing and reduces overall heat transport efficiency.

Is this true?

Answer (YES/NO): NO